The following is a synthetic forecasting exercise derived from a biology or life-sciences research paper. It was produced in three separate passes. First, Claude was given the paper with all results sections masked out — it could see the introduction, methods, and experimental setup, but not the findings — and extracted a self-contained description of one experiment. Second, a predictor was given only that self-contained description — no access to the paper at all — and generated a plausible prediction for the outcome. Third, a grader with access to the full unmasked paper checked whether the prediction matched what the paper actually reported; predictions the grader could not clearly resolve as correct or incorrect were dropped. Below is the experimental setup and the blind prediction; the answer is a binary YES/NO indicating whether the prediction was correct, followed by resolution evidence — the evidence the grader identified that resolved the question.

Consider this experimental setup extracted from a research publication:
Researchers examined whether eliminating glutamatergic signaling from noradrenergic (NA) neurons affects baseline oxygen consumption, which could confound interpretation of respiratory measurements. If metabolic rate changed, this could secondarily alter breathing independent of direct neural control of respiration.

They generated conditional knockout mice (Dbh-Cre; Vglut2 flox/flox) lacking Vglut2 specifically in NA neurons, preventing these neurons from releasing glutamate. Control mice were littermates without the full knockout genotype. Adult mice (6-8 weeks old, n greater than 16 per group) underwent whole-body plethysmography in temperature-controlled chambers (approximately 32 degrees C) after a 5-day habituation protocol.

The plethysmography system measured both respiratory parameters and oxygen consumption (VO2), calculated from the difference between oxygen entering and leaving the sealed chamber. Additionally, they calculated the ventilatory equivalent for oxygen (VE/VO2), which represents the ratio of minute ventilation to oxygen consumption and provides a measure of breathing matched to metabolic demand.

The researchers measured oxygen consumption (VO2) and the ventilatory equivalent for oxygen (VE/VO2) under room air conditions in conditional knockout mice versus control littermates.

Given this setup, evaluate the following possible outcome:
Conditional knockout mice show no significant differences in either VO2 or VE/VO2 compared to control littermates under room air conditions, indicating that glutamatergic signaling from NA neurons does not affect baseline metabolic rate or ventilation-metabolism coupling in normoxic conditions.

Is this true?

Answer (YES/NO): YES